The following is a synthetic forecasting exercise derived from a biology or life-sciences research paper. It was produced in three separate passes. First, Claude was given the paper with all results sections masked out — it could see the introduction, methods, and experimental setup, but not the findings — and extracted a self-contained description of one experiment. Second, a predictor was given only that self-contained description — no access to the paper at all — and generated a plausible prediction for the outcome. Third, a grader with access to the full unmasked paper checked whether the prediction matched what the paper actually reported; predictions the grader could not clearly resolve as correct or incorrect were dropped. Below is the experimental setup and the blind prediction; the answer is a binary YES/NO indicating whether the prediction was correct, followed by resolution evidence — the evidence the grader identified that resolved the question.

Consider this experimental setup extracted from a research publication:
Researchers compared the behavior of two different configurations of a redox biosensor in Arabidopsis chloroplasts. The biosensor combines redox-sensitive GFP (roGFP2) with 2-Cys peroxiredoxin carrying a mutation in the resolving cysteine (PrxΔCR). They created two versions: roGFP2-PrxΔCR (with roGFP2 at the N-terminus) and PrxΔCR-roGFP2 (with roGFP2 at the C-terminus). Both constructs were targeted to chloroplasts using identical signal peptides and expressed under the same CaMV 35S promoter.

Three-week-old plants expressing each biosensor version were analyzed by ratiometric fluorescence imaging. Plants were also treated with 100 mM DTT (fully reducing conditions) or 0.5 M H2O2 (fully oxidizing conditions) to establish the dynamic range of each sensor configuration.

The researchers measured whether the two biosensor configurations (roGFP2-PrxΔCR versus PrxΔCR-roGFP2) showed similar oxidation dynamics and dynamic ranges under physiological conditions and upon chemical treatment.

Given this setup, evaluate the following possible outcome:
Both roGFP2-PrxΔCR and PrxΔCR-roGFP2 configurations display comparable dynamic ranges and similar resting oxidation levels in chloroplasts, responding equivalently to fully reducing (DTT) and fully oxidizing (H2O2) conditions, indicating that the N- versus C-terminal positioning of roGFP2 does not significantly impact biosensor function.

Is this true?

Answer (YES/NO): NO